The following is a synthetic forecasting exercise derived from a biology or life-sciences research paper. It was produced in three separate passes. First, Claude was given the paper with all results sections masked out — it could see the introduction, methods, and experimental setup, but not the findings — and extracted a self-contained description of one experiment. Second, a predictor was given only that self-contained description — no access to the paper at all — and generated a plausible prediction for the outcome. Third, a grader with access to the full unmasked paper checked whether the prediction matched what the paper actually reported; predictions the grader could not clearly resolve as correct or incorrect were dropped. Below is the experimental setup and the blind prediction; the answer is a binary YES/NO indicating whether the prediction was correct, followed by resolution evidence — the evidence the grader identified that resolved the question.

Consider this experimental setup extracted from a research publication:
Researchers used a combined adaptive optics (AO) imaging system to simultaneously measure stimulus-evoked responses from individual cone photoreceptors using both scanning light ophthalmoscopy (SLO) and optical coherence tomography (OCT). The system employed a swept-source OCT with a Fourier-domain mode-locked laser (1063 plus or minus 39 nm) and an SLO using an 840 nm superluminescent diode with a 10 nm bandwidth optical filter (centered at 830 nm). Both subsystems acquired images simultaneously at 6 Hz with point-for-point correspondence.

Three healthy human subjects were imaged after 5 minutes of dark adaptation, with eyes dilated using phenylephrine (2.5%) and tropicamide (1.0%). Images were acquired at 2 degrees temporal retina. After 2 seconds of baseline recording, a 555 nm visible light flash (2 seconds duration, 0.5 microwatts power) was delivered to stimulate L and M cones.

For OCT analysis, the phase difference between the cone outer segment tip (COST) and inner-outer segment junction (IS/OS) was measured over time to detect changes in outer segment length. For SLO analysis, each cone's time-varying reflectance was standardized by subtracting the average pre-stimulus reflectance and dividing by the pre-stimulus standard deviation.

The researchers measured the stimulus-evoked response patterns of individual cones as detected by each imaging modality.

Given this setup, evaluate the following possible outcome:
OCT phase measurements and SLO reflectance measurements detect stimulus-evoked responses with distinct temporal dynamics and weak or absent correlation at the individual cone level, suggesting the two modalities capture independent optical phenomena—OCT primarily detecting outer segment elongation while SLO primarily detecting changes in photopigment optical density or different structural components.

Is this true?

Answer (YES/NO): NO